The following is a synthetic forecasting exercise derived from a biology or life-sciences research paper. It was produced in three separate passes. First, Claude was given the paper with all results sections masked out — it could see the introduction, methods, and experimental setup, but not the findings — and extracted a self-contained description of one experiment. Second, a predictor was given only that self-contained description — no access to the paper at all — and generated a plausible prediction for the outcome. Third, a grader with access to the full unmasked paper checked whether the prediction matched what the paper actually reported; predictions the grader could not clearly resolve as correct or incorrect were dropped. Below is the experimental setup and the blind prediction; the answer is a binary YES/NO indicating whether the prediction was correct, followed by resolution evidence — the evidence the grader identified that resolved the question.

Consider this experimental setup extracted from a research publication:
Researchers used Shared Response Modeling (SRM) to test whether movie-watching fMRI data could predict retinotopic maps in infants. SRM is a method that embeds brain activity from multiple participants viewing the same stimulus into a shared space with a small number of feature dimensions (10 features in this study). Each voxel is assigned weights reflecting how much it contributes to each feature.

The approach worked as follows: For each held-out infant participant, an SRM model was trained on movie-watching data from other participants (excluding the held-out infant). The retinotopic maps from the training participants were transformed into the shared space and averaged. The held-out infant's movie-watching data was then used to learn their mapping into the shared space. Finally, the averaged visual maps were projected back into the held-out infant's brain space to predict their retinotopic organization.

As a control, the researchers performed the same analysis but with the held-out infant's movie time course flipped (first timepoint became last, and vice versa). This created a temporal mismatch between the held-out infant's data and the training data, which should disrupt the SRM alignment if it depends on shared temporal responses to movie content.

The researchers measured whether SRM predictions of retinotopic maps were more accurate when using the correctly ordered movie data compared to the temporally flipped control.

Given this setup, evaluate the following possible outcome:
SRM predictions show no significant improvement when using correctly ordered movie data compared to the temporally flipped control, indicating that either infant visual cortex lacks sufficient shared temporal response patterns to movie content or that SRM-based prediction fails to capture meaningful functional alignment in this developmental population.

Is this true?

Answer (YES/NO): NO